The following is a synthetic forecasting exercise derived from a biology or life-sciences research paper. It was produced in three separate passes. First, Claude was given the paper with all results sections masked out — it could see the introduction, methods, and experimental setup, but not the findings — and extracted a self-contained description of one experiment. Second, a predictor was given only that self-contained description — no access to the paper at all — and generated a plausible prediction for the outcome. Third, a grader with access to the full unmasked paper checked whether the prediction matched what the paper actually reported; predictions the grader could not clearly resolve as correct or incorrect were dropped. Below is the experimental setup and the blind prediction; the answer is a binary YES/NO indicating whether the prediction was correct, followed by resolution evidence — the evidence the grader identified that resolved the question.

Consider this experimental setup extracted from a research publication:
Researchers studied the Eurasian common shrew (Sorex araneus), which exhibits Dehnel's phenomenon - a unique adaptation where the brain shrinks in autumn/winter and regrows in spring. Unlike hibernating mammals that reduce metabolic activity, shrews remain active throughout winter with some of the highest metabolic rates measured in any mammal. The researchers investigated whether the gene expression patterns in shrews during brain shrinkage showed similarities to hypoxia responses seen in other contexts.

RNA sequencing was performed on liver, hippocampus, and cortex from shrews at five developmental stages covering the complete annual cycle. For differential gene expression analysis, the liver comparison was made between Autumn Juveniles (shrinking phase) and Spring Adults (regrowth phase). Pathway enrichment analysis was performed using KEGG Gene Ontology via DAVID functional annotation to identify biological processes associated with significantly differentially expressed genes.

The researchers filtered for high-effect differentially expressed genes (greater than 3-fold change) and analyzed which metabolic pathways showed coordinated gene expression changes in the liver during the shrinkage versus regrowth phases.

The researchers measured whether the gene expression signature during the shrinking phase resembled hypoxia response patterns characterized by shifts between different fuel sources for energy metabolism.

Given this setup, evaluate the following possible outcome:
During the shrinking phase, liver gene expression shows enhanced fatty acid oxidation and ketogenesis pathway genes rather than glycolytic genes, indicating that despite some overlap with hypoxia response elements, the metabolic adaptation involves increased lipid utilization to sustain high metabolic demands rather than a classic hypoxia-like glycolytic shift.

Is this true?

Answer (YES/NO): NO